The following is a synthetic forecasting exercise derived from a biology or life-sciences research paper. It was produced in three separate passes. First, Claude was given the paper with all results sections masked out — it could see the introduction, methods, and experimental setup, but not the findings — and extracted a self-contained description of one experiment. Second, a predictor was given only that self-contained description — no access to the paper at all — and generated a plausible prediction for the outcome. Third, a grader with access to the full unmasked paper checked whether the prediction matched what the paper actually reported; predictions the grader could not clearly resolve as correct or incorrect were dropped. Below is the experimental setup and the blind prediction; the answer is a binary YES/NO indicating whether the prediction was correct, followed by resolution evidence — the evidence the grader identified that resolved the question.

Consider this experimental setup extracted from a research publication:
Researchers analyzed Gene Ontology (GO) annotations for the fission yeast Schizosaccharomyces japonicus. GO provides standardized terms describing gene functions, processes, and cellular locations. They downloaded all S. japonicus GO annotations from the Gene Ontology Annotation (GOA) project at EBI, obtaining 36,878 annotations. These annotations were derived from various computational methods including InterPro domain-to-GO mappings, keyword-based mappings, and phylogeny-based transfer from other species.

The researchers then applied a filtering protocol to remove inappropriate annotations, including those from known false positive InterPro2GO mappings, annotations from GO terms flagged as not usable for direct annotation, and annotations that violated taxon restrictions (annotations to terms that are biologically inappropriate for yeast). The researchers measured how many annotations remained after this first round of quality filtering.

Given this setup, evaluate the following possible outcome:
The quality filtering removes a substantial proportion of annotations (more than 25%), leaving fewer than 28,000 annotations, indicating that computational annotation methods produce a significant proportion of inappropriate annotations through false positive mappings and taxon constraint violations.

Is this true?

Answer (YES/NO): YES